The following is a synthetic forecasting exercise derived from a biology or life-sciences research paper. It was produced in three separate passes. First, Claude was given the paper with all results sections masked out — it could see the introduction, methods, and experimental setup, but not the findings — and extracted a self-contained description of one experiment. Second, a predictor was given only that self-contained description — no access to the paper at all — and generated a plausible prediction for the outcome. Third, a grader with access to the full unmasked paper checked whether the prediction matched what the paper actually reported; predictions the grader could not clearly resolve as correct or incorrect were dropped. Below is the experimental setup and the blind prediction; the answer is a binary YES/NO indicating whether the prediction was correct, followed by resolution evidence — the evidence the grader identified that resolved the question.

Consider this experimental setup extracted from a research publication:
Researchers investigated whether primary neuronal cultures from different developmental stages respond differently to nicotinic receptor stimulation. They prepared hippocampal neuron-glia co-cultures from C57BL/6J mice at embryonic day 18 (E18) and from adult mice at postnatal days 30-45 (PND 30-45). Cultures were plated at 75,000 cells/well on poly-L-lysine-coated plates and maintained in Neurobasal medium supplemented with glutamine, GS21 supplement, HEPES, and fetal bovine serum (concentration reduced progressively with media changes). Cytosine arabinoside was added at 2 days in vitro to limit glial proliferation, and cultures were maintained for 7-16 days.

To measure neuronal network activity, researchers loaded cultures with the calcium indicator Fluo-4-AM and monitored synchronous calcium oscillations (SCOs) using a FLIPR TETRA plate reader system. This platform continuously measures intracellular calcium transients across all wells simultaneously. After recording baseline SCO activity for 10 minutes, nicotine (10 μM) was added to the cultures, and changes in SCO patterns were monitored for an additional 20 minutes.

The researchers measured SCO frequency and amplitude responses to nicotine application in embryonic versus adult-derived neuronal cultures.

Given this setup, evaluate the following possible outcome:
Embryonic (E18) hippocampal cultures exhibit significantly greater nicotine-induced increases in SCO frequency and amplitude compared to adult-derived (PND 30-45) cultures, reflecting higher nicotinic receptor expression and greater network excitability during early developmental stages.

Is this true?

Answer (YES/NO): NO